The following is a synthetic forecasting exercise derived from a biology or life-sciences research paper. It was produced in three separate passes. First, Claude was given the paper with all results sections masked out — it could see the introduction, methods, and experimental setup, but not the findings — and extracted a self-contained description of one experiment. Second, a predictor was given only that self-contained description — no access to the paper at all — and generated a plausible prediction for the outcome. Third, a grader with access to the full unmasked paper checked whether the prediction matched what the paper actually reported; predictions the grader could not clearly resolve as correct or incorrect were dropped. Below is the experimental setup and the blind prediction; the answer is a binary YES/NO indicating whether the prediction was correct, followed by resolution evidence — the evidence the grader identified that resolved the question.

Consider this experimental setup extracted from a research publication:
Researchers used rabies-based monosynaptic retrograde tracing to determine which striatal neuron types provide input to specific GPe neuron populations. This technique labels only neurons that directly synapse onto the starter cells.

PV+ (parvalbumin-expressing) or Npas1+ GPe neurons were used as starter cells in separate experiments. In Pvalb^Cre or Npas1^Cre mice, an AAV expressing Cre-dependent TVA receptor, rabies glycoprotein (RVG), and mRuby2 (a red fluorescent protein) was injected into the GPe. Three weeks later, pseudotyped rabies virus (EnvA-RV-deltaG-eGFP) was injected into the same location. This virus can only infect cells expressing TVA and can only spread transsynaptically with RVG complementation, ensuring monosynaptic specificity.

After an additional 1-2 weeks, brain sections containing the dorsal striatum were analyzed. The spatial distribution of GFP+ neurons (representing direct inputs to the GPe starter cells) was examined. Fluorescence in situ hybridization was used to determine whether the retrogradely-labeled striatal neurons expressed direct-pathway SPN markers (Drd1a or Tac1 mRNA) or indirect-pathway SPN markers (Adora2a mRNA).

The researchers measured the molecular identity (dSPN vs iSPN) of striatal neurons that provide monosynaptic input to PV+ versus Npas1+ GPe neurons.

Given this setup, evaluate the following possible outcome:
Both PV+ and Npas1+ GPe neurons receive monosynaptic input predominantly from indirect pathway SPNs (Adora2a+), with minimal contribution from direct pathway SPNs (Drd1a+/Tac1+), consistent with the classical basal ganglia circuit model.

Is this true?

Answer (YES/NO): NO